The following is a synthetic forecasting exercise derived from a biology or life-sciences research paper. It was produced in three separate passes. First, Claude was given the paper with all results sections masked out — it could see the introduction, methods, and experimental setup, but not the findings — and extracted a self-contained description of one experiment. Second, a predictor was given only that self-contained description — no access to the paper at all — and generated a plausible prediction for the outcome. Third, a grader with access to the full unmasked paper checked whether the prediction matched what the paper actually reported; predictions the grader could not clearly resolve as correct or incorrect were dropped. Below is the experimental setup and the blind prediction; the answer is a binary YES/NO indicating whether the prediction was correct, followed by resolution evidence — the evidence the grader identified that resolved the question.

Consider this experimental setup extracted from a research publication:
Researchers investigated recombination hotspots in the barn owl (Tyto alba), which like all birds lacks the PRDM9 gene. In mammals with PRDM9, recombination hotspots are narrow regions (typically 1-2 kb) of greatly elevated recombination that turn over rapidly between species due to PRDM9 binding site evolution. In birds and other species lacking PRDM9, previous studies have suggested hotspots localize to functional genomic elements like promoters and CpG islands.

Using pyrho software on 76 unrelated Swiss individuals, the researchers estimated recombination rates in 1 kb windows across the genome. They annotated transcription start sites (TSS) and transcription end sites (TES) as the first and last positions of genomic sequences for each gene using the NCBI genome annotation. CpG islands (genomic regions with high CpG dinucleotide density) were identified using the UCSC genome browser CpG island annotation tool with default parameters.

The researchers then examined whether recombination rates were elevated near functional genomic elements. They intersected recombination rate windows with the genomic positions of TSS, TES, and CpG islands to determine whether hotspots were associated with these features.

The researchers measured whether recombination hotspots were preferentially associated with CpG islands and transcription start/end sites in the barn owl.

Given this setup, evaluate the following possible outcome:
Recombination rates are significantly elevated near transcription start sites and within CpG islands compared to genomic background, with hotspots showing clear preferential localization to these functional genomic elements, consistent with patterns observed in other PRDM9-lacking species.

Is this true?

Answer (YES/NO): YES